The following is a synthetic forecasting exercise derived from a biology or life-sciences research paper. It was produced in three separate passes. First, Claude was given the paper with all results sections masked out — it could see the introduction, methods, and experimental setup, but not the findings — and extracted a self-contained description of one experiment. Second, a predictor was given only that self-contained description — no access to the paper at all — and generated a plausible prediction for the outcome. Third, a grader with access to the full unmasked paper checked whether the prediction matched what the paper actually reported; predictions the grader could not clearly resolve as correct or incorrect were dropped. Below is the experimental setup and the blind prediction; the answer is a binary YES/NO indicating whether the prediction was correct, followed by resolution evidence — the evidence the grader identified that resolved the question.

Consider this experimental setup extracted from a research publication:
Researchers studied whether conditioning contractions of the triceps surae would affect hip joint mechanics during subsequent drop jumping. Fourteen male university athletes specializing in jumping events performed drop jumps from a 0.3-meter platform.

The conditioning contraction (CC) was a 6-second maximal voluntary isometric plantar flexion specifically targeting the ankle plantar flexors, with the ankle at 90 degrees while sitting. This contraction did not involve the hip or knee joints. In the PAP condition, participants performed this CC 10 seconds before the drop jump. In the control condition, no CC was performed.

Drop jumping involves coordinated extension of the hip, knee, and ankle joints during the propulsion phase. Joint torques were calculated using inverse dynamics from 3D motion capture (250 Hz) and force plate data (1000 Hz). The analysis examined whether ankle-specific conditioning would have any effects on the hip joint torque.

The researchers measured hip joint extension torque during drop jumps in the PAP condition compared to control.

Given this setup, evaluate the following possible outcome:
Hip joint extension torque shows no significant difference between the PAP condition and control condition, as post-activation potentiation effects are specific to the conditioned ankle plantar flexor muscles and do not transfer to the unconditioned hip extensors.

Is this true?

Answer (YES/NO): YES